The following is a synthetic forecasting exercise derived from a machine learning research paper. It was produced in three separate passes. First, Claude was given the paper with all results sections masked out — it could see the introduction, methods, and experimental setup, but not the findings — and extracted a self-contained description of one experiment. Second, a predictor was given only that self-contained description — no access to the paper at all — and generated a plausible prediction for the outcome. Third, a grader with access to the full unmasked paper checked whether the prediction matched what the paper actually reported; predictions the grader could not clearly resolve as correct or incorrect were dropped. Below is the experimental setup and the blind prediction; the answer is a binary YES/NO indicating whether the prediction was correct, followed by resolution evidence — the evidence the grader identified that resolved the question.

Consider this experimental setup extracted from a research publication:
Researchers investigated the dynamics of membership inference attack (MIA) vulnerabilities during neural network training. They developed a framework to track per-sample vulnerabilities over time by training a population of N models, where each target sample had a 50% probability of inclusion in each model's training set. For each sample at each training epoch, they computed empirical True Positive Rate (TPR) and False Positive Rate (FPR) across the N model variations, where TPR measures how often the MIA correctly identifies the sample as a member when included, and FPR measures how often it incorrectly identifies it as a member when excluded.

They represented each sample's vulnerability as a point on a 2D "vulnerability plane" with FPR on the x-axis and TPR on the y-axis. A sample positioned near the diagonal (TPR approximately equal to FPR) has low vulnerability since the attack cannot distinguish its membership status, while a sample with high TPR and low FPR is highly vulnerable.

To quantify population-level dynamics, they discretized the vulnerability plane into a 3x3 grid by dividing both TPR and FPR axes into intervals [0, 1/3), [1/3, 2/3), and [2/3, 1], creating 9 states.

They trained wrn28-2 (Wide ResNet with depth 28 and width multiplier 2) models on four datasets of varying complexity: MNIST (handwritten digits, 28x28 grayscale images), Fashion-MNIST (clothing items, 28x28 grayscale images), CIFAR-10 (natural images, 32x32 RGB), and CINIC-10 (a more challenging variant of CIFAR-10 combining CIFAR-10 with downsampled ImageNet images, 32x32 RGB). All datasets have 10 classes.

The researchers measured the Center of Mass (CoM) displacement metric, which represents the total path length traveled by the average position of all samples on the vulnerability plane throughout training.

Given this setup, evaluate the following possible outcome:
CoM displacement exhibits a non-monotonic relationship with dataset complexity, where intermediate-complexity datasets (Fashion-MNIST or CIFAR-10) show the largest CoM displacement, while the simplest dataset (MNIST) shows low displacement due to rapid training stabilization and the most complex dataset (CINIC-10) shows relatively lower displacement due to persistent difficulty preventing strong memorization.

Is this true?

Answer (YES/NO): NO